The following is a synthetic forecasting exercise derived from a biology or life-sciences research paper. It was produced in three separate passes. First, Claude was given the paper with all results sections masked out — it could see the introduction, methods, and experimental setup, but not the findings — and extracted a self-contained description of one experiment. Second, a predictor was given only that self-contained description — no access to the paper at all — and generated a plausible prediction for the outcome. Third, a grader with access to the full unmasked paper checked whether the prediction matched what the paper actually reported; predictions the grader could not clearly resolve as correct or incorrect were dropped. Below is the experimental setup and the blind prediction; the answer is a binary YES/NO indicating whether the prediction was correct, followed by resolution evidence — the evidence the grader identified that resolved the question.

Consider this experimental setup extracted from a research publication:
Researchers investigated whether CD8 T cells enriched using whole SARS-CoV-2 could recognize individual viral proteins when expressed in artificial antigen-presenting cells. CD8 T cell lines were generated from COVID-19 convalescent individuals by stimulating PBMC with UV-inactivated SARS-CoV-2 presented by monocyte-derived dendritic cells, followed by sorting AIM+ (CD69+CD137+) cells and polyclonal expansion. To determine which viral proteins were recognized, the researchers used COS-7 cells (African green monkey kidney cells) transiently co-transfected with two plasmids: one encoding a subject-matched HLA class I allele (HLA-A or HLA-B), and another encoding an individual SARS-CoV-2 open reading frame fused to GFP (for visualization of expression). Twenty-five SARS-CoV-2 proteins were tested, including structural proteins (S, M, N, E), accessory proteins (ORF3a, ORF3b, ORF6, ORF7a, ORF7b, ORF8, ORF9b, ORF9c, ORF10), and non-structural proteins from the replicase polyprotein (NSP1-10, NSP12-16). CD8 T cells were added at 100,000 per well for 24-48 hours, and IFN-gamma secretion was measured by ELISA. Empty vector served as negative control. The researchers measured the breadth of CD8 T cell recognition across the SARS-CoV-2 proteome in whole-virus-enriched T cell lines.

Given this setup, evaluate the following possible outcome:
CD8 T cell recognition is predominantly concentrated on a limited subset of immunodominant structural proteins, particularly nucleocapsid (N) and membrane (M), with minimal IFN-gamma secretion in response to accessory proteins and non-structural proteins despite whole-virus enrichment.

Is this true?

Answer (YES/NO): NO